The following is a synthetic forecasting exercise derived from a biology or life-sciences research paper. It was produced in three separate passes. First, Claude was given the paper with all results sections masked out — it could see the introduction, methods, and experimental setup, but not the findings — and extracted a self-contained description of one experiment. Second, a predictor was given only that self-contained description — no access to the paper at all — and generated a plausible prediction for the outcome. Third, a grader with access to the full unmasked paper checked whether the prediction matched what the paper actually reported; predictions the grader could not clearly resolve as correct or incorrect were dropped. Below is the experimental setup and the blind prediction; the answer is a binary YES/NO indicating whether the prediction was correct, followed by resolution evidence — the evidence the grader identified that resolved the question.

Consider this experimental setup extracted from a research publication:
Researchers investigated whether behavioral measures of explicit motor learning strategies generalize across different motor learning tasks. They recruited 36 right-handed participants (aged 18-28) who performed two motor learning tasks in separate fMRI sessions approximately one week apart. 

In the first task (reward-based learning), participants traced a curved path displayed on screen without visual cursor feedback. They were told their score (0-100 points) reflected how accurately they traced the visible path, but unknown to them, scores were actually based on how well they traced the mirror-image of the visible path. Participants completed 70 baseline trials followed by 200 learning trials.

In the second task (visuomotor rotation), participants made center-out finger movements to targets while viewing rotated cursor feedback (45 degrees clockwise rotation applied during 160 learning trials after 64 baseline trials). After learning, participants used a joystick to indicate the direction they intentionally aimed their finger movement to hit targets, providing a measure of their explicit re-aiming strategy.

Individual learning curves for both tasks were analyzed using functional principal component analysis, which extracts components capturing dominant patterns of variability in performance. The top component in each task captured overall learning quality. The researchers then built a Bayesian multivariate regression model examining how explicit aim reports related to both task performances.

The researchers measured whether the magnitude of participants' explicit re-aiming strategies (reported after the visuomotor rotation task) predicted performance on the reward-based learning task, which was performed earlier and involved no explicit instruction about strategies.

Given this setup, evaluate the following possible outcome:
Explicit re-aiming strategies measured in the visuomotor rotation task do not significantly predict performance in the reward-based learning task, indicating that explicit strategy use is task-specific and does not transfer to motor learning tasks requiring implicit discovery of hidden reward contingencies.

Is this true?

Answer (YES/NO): NO